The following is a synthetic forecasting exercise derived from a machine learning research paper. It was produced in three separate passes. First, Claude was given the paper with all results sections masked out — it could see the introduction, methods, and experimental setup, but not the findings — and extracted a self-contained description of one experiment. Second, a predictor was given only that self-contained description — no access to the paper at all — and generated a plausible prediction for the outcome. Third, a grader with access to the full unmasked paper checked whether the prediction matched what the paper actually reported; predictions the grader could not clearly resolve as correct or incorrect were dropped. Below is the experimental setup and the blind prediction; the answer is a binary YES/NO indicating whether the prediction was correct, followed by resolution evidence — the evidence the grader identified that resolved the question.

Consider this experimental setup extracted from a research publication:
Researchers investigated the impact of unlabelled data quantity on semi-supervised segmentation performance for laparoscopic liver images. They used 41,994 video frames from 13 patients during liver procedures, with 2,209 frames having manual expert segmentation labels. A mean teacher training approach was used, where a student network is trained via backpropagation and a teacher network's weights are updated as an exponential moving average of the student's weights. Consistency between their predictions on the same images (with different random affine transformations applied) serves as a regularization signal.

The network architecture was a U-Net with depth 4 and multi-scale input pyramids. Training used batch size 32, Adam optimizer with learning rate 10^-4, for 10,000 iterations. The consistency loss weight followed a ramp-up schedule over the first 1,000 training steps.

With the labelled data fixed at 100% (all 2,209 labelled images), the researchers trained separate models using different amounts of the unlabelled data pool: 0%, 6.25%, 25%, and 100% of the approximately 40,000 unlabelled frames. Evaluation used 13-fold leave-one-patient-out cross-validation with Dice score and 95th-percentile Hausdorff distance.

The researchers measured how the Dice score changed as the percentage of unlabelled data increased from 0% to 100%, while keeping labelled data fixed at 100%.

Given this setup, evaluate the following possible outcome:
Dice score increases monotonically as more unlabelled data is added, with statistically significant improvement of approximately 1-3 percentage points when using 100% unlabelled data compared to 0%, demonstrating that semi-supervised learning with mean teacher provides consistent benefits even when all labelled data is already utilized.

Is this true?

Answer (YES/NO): NO